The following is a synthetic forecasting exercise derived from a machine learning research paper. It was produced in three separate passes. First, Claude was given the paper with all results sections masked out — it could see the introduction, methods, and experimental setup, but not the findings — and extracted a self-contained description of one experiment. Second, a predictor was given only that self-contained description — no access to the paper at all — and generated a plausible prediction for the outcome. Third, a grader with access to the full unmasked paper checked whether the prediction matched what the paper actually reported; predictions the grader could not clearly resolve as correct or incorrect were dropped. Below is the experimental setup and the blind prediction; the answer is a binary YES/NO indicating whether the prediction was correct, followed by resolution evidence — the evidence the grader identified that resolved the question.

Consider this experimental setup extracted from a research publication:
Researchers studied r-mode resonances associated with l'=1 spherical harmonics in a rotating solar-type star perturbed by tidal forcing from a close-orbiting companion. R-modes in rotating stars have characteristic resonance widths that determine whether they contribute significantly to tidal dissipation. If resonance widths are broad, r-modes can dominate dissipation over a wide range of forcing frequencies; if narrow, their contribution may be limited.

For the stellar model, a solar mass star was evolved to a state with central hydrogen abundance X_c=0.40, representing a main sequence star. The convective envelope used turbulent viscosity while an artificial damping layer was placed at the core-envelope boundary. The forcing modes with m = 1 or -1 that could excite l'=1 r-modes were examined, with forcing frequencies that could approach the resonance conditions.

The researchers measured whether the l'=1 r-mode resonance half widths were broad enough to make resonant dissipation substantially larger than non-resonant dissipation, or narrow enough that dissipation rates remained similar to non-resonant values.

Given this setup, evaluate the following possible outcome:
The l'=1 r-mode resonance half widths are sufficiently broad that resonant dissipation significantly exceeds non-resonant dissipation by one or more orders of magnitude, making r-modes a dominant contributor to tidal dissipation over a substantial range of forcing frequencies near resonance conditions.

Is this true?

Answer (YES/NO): NO